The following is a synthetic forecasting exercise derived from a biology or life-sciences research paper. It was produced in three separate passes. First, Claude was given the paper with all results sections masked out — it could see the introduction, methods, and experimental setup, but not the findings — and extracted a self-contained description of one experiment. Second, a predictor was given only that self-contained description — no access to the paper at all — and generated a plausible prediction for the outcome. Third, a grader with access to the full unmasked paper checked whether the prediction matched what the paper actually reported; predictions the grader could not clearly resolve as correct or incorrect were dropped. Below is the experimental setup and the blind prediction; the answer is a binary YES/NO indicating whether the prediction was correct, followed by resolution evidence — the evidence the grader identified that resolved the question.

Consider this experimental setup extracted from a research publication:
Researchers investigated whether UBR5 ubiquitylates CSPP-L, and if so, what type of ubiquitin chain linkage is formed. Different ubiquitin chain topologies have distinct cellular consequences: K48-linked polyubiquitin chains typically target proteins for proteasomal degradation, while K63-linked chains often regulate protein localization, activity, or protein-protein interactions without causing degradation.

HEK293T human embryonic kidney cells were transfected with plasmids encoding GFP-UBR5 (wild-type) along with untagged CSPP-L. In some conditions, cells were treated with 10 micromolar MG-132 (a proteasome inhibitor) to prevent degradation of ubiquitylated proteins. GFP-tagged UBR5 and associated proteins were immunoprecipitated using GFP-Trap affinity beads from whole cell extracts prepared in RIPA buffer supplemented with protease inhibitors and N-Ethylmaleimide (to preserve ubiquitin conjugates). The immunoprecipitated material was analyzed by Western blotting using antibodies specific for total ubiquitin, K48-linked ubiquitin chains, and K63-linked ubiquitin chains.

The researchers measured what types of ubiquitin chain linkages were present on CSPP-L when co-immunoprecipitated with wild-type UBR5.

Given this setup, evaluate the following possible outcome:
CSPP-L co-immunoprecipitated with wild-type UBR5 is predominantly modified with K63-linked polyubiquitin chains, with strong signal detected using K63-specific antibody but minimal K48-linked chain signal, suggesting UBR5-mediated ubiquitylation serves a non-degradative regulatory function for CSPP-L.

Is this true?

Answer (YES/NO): NO